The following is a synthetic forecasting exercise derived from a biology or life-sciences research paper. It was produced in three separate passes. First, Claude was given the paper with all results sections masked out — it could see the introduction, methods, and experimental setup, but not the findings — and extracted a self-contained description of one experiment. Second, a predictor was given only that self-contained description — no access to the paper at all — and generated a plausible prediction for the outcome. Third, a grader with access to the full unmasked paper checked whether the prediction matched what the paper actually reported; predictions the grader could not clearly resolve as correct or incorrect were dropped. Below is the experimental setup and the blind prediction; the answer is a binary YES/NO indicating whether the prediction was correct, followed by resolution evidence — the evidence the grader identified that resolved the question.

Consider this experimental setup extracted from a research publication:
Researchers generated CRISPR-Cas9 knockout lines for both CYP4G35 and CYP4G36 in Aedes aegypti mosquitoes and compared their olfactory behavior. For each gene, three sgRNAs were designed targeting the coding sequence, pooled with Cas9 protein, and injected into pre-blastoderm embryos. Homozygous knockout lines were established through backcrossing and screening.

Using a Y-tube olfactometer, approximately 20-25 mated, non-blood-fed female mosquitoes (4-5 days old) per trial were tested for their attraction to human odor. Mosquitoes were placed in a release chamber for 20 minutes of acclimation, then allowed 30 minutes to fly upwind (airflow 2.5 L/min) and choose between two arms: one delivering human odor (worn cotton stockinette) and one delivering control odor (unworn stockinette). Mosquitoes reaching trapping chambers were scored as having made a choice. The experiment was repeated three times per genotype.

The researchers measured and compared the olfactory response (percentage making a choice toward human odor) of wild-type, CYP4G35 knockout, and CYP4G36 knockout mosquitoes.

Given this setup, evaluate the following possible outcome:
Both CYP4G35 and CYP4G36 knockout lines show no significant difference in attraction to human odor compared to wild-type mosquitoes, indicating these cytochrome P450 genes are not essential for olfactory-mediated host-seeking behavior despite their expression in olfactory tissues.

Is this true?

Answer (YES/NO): NO